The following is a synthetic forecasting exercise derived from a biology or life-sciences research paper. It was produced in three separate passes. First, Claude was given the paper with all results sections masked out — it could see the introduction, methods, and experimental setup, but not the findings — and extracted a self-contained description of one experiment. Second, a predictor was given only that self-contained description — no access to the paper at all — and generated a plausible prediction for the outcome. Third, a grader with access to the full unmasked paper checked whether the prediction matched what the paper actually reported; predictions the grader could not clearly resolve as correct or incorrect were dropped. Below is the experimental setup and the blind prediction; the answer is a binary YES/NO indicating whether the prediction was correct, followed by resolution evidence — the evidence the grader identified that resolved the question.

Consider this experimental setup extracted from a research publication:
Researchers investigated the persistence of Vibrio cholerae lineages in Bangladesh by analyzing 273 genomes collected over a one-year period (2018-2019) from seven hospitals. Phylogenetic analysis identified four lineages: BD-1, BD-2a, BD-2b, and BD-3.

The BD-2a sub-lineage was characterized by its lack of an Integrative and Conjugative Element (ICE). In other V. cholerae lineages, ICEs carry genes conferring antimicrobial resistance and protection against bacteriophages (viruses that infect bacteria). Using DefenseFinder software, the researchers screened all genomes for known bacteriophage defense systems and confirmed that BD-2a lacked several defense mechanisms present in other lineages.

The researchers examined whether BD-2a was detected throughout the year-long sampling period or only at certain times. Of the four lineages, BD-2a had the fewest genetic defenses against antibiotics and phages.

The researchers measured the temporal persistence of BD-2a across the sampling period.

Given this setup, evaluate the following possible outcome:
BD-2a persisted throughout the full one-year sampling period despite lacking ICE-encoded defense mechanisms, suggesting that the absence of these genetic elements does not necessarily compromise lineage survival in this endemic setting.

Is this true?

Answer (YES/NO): YES